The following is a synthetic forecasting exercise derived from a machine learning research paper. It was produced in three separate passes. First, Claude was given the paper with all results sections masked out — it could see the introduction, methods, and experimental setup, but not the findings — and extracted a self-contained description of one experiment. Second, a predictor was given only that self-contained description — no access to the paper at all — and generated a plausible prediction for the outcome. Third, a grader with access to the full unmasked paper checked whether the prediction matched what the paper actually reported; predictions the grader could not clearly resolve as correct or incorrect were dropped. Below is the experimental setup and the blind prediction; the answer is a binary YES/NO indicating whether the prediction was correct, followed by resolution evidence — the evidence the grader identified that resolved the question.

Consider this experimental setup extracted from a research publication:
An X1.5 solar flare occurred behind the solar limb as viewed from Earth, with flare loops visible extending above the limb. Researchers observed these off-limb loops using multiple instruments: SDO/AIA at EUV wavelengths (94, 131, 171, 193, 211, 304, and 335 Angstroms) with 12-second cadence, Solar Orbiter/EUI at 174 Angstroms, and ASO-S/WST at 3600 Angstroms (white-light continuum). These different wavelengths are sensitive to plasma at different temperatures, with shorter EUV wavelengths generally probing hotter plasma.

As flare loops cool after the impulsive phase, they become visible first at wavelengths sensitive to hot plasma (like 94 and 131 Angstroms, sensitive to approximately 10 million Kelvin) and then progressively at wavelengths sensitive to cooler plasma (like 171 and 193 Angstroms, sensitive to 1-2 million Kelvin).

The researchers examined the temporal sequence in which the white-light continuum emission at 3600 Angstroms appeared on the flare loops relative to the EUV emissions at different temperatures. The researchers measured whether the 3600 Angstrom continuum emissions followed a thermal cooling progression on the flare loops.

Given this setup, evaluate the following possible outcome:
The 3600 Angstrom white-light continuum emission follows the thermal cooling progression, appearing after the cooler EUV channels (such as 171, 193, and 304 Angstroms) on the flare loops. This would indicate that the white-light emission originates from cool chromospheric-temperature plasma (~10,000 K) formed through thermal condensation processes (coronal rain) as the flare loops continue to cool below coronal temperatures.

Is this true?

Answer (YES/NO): NO